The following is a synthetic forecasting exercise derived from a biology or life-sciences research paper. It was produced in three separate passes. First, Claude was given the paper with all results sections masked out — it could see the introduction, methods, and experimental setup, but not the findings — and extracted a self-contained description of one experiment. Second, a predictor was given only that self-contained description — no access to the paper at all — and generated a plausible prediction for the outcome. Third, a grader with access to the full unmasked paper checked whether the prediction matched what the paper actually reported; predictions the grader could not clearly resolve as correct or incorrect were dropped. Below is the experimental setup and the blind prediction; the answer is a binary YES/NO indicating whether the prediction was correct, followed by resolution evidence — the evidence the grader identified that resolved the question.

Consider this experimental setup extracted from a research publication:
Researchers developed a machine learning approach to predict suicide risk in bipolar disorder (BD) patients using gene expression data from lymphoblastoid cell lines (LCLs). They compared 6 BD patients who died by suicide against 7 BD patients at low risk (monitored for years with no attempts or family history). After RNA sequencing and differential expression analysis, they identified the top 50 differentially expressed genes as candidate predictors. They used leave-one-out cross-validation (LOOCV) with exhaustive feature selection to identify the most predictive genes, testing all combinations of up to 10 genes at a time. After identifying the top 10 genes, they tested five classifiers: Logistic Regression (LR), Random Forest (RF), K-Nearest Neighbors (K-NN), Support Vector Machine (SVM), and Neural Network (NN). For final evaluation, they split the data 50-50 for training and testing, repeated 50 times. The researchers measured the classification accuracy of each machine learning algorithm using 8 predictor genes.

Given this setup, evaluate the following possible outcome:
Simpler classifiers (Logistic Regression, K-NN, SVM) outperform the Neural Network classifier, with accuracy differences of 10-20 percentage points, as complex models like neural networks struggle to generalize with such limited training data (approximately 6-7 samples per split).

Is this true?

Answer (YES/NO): NO